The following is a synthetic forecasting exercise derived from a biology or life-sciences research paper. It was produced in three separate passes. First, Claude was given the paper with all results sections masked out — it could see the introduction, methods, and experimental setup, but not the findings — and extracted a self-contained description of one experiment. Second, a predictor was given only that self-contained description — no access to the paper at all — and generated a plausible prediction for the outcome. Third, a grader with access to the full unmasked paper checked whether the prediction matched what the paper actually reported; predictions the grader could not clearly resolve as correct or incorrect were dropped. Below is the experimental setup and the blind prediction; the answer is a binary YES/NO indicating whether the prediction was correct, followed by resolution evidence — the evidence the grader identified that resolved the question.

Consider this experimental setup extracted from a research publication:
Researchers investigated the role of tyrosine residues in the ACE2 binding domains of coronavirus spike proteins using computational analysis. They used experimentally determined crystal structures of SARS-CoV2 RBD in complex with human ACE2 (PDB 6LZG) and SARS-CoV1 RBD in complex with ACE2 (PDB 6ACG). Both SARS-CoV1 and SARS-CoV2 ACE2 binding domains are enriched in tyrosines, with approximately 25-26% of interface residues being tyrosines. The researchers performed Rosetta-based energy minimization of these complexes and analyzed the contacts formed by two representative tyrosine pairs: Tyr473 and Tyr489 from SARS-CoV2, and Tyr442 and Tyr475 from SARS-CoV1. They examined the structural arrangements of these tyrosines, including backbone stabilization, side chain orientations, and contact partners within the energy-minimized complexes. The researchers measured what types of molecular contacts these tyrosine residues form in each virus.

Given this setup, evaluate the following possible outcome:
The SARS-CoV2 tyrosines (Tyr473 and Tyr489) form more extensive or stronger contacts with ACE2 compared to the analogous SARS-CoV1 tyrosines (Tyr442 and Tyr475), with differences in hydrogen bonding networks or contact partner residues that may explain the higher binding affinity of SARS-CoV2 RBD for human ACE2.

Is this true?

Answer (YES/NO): YES